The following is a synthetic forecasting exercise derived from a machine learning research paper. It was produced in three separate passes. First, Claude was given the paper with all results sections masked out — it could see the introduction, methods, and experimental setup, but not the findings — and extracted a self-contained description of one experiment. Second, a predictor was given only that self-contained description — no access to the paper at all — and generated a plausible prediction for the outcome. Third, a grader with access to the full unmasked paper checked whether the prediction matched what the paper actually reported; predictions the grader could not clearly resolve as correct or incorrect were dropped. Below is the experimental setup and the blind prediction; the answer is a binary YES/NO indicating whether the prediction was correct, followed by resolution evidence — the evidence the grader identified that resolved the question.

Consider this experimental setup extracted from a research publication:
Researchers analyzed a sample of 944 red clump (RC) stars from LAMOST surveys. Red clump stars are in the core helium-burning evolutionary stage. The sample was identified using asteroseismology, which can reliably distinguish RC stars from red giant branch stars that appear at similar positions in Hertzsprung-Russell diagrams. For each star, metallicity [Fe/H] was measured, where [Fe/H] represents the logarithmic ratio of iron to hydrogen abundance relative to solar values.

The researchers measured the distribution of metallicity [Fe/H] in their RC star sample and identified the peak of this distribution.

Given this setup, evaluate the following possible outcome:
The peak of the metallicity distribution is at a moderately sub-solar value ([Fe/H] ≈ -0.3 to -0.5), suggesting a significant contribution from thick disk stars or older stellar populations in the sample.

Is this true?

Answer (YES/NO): NO